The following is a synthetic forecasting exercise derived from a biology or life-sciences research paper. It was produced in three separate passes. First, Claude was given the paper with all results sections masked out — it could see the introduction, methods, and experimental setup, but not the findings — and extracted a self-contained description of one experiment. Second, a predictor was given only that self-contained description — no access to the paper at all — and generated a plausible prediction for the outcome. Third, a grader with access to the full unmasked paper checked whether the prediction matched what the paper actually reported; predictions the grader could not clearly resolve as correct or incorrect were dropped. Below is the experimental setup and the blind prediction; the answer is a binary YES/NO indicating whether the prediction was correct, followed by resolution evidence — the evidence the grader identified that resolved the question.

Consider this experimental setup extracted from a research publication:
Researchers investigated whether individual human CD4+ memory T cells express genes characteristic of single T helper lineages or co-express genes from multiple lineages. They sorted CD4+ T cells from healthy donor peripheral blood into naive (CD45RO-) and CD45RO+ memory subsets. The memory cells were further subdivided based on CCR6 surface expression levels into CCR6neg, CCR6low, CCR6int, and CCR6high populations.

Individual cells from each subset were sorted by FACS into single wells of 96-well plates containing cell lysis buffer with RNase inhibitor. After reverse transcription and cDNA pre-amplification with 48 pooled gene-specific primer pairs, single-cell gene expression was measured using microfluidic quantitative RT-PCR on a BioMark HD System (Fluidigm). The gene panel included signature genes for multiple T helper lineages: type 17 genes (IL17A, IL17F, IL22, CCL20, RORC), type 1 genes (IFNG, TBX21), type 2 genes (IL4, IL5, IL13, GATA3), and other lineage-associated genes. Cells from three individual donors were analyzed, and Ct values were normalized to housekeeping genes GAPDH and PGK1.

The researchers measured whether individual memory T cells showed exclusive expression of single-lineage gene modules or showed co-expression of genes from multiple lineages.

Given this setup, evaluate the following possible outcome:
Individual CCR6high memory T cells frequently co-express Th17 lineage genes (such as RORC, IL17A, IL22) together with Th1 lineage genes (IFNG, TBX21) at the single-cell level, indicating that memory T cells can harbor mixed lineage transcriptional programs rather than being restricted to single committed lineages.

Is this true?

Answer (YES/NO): NO